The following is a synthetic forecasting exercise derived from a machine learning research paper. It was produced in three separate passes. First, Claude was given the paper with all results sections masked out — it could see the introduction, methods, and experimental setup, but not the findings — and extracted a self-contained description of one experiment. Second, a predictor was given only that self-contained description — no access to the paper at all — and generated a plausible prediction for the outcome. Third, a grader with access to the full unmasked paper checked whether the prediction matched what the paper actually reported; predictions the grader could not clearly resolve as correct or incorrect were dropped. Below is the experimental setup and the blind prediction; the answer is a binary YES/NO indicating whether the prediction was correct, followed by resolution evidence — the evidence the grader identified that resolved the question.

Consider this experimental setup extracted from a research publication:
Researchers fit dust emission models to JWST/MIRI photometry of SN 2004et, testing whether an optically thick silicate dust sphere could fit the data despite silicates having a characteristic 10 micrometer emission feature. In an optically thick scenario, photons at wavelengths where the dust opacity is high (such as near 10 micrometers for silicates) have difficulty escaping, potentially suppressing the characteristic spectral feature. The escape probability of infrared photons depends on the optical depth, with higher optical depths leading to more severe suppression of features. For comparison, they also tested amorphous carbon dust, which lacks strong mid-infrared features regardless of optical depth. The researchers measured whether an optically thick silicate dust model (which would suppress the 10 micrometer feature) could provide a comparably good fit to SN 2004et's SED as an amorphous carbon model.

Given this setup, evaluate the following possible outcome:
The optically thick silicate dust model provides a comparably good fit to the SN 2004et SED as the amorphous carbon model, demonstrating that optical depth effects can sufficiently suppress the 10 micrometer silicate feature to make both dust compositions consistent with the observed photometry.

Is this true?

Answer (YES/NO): YES